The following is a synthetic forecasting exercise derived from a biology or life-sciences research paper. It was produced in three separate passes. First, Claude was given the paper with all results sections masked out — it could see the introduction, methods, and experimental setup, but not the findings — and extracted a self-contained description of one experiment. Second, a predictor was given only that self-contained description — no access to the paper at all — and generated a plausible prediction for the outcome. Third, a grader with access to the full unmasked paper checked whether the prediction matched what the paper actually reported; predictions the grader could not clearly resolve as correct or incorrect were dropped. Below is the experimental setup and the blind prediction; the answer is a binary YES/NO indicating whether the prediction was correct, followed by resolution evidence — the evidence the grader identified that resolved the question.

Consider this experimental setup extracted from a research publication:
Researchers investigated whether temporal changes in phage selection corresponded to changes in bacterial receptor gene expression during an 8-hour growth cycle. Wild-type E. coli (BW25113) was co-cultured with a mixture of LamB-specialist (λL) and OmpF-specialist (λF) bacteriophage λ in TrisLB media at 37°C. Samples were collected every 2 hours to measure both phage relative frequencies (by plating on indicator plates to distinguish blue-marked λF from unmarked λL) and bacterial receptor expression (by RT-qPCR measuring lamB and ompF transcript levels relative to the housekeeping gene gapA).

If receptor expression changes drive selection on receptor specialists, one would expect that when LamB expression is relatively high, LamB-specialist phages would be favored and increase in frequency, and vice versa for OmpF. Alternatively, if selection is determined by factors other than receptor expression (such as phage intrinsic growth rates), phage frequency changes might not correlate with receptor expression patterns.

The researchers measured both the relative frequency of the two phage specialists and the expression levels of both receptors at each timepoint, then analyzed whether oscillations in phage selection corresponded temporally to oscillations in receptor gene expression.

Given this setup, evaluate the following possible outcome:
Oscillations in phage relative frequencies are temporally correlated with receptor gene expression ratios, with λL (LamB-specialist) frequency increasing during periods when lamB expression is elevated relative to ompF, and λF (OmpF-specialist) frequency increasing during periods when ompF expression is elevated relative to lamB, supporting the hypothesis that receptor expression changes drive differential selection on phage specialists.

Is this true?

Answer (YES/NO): YES